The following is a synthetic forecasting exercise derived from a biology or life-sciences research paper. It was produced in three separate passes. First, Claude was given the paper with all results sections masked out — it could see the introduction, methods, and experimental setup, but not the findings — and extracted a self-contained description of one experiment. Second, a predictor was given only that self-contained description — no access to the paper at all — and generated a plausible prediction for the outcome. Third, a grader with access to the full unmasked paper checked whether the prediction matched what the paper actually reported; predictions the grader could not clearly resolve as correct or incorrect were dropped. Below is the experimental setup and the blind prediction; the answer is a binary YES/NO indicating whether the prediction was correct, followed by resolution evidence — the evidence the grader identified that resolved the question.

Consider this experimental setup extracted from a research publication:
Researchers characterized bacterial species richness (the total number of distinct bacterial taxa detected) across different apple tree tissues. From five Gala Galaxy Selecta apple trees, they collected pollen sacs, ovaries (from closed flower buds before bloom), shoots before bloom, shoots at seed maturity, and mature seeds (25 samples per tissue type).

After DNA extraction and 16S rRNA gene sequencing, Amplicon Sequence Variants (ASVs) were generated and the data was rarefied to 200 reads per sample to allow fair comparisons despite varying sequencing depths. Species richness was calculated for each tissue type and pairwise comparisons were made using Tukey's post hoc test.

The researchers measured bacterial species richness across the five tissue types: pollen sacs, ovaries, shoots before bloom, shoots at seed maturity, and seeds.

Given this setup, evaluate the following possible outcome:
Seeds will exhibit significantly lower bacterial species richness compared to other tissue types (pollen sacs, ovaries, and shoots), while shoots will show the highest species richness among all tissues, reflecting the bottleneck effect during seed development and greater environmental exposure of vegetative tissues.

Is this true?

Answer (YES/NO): NO